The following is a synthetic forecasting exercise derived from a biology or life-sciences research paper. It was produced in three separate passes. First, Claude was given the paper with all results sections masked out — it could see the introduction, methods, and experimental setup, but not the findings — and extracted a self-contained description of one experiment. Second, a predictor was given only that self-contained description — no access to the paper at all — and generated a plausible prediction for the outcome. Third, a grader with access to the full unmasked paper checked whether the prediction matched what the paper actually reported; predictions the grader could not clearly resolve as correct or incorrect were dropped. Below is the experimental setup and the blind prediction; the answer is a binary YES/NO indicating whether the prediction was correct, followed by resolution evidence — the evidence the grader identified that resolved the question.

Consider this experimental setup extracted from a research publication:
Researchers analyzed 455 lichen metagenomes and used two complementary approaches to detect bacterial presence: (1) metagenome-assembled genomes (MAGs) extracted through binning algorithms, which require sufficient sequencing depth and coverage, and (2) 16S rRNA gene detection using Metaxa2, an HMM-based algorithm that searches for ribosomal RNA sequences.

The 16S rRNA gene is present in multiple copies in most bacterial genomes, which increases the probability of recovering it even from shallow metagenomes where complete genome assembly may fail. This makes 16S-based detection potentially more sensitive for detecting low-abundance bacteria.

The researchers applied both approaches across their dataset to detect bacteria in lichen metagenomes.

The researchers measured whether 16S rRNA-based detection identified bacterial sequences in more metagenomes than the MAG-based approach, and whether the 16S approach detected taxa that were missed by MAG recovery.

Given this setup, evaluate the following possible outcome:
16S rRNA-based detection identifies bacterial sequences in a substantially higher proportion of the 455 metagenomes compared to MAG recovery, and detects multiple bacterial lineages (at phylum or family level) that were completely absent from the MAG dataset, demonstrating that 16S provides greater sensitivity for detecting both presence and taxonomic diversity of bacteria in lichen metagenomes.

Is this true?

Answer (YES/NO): NO